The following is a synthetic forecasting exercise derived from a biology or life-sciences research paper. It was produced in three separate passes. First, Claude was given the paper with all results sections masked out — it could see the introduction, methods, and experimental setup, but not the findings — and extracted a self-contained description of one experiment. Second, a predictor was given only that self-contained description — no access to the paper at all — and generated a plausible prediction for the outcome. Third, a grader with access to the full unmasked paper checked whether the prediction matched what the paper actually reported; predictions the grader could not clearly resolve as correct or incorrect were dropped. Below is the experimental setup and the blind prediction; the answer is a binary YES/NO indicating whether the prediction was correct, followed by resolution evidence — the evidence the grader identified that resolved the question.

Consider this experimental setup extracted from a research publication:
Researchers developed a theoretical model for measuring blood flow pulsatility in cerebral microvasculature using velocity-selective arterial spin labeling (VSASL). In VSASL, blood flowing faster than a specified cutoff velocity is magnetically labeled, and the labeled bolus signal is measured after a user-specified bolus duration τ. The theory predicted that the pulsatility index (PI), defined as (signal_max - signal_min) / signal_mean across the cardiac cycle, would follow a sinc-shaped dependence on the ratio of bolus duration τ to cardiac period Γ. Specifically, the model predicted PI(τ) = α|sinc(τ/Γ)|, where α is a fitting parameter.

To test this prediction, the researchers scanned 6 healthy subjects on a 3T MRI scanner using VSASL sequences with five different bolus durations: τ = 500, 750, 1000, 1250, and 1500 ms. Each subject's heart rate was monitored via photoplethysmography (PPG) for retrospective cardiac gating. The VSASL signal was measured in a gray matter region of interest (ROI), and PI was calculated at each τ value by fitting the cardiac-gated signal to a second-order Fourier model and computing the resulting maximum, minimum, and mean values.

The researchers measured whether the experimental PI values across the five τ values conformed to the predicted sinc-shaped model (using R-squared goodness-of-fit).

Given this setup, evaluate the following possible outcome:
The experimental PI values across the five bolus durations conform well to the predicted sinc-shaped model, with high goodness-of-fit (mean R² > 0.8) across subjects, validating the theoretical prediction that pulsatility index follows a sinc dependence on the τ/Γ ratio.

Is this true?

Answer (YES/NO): YES